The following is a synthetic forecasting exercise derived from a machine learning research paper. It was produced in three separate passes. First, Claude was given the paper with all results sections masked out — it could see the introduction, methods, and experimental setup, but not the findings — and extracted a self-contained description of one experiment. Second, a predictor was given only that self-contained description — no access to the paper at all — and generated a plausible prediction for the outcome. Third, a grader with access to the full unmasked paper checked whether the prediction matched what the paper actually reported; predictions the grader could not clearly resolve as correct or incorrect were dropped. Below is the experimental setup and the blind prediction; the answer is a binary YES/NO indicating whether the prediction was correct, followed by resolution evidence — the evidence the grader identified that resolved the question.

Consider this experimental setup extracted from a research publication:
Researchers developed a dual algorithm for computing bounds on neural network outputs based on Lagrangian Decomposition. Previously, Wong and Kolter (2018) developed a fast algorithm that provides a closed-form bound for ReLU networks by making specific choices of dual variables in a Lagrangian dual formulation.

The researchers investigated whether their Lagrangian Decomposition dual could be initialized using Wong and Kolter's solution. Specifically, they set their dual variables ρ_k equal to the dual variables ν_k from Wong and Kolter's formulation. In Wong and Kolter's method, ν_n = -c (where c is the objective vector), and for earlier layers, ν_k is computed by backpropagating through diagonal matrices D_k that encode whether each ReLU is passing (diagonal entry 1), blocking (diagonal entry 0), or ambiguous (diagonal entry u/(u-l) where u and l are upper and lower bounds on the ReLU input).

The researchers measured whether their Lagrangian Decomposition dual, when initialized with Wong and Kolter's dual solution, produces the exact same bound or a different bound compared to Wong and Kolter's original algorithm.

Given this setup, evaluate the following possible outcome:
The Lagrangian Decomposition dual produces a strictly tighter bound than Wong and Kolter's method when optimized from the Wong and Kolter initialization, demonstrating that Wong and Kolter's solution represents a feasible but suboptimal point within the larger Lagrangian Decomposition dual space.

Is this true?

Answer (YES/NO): NO